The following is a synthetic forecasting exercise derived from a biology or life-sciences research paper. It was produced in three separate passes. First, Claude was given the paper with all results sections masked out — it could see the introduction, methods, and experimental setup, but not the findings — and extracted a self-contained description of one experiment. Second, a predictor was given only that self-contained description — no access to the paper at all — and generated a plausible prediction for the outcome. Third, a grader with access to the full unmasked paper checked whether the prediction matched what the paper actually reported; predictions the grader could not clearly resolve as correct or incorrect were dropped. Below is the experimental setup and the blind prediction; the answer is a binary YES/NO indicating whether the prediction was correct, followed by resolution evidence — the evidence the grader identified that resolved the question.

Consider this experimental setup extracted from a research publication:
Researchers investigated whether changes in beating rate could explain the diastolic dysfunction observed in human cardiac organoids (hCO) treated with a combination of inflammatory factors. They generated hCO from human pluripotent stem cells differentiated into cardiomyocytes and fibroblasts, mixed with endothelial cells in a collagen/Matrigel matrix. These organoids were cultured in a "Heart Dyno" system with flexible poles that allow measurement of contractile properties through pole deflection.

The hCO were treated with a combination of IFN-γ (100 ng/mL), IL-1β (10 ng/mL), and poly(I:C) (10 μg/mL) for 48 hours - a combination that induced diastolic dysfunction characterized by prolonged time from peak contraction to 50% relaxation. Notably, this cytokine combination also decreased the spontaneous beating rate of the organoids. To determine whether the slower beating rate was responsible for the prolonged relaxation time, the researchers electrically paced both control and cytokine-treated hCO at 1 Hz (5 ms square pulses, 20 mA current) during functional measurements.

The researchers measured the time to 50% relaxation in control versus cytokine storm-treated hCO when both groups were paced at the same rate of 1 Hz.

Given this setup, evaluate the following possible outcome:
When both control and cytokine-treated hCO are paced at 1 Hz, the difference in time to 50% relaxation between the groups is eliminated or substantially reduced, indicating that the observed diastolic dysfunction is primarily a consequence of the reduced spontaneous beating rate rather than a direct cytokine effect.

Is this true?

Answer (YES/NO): NO